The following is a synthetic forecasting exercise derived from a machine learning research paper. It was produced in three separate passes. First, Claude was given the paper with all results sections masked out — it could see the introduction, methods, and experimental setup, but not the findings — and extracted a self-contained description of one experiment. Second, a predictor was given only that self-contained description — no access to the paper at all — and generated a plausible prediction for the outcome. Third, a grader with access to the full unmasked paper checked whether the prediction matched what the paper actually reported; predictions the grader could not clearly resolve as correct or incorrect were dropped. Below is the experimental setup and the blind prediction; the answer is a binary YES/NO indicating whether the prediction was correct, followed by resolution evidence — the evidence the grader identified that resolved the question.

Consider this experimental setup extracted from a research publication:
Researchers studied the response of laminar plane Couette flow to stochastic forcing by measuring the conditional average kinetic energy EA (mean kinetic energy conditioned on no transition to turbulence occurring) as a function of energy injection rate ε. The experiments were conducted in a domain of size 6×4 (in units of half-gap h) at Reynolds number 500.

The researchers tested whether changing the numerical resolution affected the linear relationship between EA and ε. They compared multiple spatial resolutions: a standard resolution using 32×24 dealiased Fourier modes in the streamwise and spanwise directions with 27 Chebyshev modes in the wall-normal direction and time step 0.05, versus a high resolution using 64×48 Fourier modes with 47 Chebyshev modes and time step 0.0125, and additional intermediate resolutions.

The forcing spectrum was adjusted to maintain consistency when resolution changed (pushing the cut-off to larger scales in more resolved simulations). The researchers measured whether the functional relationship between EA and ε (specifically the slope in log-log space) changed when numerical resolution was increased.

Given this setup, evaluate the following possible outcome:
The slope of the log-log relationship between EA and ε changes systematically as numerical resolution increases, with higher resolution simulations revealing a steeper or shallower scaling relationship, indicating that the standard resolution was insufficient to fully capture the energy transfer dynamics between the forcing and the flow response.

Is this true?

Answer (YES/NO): NO